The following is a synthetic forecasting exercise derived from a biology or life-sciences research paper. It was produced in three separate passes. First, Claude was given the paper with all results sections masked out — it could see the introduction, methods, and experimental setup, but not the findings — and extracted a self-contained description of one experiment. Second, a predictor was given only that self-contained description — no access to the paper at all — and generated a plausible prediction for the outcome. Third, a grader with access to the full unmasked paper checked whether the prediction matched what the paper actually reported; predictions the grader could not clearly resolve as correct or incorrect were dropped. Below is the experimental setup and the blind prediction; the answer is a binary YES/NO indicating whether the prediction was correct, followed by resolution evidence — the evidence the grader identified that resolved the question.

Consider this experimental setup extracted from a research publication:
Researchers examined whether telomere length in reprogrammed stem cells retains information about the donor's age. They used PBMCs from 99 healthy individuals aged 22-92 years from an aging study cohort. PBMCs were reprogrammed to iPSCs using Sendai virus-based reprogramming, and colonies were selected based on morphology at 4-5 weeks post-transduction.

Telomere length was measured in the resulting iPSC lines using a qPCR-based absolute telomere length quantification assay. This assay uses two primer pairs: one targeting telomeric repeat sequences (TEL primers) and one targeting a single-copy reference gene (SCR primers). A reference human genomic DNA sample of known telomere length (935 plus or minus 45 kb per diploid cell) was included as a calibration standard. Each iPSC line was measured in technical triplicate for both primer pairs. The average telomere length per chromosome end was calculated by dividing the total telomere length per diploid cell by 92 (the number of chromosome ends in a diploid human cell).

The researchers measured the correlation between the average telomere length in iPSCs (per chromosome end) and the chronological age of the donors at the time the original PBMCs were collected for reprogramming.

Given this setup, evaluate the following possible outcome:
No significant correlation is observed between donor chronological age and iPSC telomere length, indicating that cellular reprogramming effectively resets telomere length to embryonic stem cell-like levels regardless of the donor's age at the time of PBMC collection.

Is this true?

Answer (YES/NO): YES